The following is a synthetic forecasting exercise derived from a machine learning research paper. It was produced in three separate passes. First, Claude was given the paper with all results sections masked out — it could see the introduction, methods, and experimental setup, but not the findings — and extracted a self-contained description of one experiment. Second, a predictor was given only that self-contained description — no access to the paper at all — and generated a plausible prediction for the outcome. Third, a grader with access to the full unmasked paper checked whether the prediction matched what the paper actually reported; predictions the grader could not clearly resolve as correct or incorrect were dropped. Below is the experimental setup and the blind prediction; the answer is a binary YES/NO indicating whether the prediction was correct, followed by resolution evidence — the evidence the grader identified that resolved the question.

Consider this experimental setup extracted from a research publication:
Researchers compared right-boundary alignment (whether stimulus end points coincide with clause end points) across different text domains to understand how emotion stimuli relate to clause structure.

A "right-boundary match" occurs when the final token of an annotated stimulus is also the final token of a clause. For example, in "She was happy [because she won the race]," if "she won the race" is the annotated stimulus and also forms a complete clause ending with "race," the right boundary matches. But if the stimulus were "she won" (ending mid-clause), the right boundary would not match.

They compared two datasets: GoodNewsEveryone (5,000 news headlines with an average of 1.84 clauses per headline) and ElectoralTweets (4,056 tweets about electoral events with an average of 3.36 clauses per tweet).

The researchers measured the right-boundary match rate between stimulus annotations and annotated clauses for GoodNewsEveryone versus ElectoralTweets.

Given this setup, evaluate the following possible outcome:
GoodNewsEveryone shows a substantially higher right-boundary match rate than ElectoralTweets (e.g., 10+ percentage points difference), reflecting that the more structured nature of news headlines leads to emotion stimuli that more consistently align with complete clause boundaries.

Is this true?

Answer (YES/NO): YES